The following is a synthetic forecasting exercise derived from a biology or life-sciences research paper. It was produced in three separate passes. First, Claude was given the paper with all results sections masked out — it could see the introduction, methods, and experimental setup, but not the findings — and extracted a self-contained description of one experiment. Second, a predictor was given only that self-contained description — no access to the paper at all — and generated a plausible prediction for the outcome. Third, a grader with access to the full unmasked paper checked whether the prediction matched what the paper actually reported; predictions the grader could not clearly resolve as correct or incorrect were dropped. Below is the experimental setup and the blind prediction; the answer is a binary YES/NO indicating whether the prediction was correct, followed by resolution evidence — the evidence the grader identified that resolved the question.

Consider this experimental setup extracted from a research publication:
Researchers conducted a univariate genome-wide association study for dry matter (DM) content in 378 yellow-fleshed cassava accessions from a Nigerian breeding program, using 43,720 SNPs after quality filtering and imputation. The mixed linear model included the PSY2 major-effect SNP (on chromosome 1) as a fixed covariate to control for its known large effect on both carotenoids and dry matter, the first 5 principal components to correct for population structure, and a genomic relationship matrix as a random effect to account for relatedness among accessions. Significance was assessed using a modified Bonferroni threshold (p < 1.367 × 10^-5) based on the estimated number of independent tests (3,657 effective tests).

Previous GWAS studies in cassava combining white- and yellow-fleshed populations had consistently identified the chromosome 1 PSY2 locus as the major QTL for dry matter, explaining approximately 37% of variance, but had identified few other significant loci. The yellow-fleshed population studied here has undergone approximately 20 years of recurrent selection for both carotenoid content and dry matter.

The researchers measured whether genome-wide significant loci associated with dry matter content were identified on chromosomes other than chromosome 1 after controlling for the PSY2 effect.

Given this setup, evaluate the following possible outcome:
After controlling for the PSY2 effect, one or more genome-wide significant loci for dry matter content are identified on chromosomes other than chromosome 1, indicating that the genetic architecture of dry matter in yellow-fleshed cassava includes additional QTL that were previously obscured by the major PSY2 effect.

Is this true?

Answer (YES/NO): YES